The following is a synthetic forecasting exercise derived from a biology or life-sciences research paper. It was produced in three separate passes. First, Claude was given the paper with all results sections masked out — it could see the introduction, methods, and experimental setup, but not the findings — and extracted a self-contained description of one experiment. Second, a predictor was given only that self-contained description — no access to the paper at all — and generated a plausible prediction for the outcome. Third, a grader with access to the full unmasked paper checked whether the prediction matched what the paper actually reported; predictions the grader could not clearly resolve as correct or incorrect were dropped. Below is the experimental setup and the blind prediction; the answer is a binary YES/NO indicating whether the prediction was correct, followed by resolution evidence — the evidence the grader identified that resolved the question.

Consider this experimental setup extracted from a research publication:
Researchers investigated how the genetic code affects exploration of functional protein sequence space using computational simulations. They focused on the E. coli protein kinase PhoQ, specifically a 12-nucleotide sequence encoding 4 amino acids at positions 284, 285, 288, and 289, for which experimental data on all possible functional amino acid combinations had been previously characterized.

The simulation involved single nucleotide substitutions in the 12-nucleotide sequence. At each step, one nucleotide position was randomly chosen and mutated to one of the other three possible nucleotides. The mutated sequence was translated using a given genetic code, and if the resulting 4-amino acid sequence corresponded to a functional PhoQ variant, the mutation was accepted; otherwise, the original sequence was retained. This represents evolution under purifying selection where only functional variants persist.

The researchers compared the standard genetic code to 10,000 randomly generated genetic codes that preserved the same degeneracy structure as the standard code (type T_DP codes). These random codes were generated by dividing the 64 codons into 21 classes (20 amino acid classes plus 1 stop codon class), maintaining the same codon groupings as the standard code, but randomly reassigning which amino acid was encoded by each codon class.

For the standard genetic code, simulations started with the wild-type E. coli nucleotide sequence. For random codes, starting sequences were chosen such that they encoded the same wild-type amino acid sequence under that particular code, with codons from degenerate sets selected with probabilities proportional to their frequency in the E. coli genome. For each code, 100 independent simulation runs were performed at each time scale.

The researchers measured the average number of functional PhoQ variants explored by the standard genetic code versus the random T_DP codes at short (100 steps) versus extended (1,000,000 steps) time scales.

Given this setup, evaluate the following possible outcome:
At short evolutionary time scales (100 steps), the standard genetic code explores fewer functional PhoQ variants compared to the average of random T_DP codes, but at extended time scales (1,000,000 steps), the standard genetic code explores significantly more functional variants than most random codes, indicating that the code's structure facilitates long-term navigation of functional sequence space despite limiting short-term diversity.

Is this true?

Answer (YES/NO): NO